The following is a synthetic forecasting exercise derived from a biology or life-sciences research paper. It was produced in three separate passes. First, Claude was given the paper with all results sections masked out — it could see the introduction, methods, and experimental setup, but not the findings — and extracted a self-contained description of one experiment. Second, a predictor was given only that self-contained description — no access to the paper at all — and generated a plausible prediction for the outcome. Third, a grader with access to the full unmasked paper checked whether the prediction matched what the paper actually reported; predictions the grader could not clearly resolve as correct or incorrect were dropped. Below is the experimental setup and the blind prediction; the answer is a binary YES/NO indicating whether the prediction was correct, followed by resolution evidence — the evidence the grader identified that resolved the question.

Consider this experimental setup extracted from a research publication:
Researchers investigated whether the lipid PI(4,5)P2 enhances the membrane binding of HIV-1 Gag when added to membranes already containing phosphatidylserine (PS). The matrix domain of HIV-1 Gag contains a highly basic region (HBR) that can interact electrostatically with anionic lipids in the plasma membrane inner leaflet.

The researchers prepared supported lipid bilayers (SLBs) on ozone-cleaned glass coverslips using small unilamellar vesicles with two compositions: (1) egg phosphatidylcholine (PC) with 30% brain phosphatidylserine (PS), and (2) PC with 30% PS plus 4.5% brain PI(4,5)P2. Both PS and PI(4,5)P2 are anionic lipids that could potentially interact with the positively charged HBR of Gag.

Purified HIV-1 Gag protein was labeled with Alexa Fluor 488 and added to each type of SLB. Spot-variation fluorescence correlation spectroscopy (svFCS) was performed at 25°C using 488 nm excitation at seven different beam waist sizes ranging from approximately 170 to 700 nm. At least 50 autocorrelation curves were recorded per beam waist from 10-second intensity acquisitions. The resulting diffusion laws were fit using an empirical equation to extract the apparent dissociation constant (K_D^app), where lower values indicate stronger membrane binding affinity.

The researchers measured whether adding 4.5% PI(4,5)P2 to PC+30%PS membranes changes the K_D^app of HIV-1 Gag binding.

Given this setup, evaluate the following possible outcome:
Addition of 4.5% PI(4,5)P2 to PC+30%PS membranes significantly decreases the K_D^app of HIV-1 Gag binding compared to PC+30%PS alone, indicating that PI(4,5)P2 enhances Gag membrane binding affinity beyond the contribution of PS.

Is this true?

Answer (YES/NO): NO